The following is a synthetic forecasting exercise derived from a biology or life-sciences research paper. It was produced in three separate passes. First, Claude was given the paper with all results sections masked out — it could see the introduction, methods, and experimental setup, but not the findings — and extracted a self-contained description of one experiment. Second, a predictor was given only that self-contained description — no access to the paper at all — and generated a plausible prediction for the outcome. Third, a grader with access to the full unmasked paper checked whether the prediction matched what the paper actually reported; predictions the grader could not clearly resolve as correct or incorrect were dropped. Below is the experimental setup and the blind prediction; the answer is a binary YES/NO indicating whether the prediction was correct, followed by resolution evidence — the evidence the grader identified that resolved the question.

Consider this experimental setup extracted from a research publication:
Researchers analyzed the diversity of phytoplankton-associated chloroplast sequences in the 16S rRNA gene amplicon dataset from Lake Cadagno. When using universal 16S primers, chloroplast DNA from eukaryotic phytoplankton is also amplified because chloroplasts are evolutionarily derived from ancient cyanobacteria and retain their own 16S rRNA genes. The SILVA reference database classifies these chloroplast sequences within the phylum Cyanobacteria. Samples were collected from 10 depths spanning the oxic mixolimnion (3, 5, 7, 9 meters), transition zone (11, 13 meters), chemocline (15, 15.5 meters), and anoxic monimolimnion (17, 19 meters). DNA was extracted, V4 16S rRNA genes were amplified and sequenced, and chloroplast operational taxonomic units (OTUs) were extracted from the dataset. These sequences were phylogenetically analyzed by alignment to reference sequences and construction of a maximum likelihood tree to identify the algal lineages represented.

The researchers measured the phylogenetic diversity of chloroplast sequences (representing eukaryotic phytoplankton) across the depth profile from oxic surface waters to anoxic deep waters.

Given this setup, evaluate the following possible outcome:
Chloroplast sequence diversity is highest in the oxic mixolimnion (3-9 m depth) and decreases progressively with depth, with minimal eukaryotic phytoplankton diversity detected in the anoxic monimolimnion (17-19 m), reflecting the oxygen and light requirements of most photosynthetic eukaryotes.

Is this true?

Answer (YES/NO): NO